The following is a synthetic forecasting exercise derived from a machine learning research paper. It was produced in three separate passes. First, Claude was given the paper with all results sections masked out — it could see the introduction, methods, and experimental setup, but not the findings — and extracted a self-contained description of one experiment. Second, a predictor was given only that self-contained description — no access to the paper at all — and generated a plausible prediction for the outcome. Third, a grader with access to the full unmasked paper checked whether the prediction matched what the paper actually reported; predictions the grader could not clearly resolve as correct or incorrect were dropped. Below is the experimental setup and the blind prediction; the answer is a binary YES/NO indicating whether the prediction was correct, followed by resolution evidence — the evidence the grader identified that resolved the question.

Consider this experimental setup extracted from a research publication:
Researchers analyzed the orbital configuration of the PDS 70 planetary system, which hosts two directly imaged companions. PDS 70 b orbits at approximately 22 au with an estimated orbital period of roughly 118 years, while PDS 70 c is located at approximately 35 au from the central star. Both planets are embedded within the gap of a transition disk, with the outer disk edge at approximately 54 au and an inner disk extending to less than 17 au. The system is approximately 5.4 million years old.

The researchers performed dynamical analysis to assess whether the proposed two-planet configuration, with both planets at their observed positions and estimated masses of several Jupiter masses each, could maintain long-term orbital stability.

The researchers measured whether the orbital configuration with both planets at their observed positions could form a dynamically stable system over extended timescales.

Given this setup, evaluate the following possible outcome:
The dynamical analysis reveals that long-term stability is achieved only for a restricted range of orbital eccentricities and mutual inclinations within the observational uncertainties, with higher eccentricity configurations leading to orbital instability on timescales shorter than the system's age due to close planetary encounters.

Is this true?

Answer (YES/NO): NO